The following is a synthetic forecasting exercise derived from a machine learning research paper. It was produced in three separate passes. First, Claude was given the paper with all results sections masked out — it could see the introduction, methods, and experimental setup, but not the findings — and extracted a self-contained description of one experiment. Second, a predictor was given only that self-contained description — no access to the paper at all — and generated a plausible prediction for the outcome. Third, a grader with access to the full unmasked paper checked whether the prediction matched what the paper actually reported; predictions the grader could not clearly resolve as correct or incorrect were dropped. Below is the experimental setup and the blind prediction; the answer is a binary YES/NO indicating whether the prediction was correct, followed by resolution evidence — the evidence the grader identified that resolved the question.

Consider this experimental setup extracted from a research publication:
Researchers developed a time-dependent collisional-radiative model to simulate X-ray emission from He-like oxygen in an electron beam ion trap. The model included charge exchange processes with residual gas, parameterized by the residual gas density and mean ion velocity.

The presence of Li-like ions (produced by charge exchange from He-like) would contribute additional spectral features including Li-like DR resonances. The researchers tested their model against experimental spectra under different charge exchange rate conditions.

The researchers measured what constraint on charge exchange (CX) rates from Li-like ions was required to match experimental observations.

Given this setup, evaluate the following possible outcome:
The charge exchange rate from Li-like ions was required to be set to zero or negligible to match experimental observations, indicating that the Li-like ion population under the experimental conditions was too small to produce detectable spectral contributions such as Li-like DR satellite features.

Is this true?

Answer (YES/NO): YES